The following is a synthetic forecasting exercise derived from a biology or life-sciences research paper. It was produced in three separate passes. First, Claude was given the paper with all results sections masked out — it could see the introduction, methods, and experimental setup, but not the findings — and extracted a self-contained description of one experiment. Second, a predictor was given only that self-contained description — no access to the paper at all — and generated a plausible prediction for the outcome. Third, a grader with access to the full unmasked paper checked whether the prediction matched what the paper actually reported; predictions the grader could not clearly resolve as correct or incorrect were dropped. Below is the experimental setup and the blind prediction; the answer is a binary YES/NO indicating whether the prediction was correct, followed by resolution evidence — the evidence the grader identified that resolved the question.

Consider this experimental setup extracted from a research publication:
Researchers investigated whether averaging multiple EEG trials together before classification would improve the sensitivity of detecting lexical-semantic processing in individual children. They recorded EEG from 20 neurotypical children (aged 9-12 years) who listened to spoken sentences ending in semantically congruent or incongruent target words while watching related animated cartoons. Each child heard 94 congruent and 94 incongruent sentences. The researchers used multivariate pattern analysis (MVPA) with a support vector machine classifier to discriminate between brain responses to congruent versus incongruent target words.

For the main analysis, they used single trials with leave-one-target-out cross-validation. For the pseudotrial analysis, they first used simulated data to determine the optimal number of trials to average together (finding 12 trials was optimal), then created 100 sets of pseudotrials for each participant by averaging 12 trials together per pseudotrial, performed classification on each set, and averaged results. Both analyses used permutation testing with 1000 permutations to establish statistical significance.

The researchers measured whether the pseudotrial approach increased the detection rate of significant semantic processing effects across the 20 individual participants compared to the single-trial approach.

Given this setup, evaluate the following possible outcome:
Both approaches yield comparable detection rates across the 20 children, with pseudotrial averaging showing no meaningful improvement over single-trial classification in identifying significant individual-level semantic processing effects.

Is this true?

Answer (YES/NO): NO